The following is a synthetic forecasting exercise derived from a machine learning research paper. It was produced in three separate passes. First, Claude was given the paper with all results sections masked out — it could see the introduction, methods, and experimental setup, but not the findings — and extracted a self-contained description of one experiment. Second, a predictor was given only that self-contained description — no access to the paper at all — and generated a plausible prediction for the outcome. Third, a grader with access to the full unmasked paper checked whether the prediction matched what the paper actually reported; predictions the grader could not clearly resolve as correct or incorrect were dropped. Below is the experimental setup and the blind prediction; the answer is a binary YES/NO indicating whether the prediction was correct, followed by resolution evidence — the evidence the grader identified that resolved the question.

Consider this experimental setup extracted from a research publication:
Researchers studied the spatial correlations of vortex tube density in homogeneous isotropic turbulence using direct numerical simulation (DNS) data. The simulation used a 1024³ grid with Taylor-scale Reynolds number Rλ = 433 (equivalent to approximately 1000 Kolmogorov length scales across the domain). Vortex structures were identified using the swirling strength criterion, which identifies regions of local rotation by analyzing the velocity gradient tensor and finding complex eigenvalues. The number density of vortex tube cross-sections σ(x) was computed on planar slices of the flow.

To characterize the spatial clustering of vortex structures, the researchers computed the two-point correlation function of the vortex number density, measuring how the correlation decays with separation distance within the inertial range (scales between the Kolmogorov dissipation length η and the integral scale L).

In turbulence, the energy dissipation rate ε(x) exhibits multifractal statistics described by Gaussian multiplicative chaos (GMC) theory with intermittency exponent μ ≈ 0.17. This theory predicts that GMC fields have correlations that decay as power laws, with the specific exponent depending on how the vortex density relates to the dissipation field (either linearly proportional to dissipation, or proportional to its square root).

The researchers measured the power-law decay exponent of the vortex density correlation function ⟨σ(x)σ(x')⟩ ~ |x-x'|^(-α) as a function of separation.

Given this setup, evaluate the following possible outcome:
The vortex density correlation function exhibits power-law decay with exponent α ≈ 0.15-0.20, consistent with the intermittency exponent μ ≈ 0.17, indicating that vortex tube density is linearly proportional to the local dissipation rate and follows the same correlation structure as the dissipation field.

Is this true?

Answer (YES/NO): NO